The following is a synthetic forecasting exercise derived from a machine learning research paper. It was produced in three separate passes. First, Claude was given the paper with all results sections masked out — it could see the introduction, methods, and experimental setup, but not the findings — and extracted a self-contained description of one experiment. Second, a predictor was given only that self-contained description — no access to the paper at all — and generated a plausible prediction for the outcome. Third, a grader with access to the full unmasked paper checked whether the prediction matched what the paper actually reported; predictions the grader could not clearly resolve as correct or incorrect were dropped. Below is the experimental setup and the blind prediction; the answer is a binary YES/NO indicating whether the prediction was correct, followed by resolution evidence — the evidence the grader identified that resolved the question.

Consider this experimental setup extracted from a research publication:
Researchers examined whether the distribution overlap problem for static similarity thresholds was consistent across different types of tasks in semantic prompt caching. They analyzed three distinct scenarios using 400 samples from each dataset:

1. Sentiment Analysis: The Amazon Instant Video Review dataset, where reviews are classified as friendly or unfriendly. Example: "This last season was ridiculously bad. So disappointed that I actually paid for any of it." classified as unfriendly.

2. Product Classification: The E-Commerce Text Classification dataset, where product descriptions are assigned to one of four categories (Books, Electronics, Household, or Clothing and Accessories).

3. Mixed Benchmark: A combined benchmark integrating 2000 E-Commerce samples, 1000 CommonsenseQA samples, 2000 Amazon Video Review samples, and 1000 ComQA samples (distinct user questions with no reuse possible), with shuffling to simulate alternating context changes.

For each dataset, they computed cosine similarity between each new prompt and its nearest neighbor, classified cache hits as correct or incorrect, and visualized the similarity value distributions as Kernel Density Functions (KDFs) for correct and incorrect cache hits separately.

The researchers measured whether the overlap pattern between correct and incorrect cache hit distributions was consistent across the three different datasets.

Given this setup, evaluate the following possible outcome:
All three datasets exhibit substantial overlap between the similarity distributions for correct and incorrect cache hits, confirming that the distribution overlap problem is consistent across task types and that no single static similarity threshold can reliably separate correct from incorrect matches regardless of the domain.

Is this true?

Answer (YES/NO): YES